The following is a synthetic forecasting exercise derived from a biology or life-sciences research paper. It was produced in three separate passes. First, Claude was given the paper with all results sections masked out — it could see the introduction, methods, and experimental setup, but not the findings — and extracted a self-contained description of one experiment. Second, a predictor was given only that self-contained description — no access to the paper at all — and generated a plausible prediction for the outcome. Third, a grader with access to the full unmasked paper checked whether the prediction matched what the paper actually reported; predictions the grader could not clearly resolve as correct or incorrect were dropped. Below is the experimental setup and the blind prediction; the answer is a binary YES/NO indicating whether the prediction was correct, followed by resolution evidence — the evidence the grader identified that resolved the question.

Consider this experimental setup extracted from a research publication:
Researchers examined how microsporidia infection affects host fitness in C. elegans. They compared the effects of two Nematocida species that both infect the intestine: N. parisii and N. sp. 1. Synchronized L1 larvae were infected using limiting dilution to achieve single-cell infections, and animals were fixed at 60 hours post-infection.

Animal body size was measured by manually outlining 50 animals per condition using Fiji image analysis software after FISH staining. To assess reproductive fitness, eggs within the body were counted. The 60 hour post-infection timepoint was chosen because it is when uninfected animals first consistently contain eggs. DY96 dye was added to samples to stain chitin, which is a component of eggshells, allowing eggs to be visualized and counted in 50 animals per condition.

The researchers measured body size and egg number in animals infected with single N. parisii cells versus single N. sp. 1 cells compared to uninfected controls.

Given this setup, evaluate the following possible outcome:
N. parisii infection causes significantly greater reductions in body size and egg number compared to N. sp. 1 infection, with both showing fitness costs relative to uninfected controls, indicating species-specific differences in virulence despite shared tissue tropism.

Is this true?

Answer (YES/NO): NO